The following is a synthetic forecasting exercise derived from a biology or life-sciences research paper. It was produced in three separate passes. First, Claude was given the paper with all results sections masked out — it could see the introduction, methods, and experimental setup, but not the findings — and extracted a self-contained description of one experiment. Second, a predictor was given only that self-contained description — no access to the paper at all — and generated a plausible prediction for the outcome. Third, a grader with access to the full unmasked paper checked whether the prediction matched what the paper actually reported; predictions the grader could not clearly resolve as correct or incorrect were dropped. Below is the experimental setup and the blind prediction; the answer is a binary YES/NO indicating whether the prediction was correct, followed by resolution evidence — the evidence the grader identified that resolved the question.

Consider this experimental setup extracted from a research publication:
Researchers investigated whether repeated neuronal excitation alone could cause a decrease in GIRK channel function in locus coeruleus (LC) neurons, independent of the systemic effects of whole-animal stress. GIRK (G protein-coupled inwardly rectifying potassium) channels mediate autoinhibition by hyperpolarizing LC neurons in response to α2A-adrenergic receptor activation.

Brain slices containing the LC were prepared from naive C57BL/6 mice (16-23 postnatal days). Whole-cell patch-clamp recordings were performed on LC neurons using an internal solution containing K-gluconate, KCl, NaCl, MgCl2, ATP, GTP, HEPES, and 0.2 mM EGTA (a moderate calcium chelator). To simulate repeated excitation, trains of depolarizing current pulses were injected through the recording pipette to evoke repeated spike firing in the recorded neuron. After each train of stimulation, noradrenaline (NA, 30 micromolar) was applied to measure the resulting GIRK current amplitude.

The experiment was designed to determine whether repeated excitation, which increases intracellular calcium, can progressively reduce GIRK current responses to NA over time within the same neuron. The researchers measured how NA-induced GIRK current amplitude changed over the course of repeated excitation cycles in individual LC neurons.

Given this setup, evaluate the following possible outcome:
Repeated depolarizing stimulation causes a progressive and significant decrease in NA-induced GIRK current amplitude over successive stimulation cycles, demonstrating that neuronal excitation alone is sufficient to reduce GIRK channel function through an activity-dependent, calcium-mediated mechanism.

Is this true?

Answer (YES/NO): NO